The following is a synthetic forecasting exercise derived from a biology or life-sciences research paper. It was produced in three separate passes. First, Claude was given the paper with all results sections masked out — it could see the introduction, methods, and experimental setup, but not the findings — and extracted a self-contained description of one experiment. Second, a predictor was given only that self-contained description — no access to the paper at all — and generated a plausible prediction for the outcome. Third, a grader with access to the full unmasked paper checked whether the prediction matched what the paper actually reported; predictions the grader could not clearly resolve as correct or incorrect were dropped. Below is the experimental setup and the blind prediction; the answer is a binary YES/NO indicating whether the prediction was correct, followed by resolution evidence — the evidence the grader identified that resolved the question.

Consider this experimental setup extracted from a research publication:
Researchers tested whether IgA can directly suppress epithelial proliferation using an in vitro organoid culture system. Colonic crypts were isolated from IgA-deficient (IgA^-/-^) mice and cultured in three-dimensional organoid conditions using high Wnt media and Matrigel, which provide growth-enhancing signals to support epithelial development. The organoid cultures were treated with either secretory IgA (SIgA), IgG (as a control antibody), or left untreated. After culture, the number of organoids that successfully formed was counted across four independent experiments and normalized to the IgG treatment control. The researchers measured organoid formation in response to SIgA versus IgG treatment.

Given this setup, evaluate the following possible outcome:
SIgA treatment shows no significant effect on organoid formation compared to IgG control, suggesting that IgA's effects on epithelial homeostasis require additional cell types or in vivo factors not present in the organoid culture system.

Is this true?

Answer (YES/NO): NO